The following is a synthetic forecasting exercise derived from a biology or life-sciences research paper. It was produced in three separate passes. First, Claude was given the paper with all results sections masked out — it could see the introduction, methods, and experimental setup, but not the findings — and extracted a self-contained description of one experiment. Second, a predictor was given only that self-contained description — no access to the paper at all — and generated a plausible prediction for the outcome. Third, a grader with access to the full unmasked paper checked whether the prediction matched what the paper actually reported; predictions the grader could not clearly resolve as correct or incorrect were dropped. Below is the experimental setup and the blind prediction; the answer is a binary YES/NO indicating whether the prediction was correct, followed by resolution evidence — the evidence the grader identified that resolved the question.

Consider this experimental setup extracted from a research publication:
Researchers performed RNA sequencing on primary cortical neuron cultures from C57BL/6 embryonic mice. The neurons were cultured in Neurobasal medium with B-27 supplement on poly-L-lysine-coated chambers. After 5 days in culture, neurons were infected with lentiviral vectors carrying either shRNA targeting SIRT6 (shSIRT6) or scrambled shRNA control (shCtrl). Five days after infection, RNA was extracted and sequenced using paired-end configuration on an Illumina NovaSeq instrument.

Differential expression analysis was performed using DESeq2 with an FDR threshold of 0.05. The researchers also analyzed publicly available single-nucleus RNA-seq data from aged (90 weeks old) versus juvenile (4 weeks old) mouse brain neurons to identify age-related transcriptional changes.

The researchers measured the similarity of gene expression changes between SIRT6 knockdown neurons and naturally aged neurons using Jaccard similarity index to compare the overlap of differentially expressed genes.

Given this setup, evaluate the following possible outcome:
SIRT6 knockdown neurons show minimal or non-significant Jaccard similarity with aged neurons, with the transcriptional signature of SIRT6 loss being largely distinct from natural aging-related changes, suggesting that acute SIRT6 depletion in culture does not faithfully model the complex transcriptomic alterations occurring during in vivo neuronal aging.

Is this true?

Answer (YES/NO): NO